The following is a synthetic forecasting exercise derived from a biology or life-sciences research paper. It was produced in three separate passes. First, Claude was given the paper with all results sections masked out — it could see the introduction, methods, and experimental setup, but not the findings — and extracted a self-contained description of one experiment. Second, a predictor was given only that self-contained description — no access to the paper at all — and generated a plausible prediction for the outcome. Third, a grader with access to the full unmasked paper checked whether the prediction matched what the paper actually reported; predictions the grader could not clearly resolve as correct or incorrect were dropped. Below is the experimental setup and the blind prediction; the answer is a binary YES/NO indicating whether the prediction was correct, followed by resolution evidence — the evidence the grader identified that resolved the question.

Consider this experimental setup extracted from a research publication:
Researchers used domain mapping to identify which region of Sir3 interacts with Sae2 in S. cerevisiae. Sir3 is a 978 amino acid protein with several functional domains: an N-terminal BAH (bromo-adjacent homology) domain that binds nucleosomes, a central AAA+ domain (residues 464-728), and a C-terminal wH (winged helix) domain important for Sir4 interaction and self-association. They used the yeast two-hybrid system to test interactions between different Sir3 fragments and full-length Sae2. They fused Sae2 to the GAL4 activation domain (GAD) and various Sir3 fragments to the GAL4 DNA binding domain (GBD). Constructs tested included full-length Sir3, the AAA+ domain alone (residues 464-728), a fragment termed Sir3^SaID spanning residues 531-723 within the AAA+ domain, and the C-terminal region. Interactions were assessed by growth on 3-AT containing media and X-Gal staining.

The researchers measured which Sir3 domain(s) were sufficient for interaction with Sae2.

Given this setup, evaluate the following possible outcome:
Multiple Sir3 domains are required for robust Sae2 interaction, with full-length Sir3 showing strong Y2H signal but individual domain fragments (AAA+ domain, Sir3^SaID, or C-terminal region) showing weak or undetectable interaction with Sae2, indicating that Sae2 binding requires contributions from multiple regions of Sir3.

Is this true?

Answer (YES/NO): NO